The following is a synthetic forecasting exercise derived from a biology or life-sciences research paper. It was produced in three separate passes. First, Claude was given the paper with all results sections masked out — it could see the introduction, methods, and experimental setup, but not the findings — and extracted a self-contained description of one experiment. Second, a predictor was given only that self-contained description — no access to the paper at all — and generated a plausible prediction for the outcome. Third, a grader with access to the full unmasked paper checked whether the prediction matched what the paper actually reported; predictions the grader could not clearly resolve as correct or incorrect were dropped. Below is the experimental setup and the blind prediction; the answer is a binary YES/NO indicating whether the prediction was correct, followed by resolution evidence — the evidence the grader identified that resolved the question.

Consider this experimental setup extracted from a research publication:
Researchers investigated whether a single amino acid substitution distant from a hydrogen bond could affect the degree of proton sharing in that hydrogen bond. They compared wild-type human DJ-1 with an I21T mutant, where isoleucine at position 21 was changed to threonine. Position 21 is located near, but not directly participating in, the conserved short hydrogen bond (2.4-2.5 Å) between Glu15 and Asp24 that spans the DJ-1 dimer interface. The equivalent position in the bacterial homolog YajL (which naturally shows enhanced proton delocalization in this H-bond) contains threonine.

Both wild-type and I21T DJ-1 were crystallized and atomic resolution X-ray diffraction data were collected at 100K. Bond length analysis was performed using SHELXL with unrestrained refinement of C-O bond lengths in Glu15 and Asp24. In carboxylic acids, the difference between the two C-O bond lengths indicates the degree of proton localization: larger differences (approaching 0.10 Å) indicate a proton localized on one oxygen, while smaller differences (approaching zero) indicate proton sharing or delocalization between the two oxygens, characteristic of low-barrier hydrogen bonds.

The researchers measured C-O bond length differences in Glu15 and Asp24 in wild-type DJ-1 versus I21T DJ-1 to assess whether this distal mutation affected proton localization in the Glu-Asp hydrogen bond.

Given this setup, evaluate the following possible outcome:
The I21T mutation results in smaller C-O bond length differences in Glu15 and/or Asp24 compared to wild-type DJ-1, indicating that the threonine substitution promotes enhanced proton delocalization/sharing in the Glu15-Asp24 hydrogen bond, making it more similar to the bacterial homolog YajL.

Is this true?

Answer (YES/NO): YES